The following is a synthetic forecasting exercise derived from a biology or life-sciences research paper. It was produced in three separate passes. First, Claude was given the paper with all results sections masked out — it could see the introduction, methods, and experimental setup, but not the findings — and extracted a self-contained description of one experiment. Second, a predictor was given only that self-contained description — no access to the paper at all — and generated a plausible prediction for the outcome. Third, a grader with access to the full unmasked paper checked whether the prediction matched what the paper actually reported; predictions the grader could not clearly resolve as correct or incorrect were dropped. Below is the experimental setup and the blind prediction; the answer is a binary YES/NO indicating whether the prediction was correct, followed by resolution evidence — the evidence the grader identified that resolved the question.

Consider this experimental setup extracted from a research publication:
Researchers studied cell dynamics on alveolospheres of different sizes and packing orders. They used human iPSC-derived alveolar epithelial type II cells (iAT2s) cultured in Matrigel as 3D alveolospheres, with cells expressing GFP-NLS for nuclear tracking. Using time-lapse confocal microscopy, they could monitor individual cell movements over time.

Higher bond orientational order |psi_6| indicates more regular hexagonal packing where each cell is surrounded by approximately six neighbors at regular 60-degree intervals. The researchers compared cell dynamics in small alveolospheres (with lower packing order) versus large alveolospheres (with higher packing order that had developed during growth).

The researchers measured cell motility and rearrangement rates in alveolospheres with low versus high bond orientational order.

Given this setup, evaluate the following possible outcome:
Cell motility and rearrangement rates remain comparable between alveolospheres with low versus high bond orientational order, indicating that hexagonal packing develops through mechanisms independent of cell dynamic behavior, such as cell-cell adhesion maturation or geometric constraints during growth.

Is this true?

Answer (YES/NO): NO